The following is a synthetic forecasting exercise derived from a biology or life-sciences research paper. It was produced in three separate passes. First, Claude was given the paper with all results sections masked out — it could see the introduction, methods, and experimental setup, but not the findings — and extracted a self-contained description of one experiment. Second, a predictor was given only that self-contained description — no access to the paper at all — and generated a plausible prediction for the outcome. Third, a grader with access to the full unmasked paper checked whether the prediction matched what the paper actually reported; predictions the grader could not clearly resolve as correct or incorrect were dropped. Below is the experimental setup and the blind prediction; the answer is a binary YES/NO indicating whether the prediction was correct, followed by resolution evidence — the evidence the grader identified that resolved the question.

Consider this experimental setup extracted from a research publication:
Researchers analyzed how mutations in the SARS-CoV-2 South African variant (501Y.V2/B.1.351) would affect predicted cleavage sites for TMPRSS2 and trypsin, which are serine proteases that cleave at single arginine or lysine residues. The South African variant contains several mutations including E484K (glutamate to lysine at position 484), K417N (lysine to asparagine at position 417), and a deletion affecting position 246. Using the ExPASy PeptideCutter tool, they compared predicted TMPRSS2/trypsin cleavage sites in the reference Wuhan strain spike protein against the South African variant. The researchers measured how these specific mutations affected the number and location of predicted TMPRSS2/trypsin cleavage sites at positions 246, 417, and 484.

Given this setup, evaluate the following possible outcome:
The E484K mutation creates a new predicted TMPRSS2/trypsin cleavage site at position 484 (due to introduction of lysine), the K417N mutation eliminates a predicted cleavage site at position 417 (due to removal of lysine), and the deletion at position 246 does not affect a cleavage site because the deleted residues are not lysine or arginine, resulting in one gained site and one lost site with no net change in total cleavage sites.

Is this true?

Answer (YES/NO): NO